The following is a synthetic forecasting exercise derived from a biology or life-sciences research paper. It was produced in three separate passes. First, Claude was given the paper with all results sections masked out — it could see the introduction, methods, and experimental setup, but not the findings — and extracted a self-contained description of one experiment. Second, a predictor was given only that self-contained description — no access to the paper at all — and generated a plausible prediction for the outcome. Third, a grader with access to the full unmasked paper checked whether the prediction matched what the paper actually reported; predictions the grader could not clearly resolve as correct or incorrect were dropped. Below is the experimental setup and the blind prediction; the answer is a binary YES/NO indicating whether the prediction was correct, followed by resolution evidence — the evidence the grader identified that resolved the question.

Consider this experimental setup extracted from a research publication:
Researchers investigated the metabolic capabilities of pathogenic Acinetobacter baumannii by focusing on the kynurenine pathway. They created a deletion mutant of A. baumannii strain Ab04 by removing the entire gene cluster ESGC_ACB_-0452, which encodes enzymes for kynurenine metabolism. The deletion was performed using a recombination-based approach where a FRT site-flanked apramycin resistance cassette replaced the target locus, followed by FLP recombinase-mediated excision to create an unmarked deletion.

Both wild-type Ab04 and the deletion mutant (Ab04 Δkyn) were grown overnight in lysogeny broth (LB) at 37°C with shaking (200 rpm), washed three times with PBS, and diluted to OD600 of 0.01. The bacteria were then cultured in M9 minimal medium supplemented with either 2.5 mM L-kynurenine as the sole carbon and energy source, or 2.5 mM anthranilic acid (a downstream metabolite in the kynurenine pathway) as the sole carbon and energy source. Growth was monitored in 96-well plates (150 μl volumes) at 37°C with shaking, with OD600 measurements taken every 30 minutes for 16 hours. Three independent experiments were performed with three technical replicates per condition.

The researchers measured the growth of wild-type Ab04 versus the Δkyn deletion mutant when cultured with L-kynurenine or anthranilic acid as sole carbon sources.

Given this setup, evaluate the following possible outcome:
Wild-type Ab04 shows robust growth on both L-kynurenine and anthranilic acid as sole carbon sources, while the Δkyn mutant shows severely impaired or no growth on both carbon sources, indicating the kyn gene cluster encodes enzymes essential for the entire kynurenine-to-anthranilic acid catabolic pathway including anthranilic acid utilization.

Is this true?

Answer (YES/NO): NO